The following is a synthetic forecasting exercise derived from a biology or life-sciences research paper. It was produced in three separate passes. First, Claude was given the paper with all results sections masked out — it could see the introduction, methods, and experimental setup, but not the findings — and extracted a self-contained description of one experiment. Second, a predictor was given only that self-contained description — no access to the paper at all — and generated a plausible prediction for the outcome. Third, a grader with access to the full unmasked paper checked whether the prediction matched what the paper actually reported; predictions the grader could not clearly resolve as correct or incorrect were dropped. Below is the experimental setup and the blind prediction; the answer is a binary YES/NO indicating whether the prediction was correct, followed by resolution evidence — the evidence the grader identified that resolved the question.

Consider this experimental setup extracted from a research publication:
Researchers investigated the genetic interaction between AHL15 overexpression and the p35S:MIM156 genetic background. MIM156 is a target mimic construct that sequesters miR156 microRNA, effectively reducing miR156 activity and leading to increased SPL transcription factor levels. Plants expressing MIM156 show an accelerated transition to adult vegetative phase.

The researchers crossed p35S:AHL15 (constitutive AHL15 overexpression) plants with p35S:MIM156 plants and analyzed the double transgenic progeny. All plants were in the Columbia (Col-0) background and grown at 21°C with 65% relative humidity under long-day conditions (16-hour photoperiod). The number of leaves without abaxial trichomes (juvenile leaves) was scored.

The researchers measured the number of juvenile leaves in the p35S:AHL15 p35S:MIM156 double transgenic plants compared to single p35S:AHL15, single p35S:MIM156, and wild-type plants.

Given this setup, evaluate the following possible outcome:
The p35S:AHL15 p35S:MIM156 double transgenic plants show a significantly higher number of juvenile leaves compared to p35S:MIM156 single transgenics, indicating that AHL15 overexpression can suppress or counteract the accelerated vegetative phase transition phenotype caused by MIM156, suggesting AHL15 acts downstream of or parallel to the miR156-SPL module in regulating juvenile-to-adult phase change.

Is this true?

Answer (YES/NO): YES